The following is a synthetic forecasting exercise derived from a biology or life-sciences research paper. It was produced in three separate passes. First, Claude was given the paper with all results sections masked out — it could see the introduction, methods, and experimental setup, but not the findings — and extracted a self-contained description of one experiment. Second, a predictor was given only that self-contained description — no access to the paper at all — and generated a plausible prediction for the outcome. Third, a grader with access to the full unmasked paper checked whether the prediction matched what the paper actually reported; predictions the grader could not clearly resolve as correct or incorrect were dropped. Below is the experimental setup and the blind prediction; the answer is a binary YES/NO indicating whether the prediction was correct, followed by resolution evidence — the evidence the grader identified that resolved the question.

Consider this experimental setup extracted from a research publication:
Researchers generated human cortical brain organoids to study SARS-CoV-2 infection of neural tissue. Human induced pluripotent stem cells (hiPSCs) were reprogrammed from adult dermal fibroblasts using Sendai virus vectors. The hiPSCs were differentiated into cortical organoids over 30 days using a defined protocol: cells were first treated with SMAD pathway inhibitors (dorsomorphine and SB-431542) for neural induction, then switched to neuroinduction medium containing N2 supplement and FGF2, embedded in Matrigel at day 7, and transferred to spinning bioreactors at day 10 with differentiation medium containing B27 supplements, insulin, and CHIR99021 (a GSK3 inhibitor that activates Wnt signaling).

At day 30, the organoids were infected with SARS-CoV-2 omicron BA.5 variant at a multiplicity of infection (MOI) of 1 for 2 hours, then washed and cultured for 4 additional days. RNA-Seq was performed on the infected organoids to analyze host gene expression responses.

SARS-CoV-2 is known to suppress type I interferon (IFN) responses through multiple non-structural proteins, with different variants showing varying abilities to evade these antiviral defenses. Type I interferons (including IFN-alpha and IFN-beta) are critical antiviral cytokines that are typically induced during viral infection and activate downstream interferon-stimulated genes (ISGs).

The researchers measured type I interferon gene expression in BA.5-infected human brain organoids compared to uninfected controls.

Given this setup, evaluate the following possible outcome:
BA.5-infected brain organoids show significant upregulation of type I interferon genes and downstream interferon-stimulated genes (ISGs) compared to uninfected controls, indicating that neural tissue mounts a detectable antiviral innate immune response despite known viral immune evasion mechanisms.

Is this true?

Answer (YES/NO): NO